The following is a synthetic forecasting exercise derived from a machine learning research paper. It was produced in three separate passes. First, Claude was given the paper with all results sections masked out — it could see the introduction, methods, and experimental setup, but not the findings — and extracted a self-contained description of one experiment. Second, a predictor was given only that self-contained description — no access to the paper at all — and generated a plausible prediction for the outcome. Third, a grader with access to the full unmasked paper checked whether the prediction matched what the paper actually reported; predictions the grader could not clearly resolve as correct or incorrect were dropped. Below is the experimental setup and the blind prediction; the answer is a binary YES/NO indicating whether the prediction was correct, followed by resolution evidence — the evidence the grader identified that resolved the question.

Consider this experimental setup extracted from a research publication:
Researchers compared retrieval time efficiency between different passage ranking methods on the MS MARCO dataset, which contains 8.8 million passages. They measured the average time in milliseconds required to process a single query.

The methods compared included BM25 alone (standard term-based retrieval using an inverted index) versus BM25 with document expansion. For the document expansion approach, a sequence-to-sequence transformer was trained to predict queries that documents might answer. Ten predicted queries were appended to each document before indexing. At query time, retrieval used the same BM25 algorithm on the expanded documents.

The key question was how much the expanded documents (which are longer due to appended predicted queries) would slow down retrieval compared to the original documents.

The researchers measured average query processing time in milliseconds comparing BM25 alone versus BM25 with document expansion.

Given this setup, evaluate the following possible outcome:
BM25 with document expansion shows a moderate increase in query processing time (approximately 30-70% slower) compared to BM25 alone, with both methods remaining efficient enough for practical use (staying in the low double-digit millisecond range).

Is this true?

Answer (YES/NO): NO